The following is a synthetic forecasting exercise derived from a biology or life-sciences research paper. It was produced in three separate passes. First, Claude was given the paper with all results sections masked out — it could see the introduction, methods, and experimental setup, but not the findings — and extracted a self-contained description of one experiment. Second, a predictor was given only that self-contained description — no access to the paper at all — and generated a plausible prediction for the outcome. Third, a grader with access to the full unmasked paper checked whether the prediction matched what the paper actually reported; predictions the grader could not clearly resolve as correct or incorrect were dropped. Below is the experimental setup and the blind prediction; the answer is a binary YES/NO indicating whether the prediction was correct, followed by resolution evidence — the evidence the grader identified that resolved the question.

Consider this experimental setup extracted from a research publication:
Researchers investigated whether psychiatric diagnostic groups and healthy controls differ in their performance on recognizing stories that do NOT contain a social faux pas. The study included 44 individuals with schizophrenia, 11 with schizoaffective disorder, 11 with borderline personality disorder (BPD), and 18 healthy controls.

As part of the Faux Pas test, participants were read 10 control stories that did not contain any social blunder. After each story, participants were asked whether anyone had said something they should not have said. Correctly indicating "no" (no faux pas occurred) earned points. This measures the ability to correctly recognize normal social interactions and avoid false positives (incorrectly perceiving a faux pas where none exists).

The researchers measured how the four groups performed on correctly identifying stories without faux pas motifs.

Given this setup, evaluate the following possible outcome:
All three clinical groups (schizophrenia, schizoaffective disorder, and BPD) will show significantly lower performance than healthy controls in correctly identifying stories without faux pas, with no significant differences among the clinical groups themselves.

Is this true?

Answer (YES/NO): NO